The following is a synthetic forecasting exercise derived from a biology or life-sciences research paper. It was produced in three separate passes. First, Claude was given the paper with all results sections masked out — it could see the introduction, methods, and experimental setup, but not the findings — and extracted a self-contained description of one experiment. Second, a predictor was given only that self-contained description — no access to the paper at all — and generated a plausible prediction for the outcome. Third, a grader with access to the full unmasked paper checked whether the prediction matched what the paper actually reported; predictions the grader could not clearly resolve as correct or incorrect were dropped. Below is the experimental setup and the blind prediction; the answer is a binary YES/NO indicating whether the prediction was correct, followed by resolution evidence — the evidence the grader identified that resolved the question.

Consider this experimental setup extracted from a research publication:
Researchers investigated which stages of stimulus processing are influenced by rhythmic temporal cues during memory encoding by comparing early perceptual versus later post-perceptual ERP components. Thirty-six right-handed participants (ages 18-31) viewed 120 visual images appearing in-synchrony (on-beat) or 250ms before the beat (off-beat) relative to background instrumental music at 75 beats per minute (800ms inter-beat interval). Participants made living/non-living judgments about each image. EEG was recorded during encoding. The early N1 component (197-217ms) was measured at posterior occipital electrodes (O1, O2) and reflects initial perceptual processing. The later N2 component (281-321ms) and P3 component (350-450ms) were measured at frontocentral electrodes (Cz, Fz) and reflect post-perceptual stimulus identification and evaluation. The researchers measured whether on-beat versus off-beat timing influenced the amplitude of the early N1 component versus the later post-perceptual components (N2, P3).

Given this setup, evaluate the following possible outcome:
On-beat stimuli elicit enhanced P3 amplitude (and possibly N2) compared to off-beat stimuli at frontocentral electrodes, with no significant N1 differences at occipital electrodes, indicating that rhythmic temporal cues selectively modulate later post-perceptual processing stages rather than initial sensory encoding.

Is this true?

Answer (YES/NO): NO